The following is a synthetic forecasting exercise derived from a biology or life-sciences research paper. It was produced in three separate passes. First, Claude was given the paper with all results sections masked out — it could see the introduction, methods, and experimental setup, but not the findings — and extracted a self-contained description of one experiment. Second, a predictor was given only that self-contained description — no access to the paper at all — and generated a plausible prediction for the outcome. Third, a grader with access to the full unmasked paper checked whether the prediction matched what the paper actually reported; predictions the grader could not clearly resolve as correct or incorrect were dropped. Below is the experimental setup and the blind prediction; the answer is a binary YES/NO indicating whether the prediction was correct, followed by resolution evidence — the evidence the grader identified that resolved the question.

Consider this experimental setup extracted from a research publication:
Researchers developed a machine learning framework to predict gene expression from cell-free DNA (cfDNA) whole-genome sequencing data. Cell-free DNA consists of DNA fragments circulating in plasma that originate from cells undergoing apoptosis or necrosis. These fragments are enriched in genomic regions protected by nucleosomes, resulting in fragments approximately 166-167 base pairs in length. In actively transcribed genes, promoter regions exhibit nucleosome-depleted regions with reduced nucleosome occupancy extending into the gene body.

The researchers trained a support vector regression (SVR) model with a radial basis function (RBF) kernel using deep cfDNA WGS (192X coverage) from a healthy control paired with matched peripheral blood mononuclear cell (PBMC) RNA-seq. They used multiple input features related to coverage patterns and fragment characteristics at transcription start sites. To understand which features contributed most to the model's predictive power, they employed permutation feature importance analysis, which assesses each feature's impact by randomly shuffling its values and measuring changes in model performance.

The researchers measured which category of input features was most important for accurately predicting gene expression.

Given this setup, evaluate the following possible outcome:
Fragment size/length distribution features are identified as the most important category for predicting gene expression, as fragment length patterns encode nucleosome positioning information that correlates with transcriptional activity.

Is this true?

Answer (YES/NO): NO